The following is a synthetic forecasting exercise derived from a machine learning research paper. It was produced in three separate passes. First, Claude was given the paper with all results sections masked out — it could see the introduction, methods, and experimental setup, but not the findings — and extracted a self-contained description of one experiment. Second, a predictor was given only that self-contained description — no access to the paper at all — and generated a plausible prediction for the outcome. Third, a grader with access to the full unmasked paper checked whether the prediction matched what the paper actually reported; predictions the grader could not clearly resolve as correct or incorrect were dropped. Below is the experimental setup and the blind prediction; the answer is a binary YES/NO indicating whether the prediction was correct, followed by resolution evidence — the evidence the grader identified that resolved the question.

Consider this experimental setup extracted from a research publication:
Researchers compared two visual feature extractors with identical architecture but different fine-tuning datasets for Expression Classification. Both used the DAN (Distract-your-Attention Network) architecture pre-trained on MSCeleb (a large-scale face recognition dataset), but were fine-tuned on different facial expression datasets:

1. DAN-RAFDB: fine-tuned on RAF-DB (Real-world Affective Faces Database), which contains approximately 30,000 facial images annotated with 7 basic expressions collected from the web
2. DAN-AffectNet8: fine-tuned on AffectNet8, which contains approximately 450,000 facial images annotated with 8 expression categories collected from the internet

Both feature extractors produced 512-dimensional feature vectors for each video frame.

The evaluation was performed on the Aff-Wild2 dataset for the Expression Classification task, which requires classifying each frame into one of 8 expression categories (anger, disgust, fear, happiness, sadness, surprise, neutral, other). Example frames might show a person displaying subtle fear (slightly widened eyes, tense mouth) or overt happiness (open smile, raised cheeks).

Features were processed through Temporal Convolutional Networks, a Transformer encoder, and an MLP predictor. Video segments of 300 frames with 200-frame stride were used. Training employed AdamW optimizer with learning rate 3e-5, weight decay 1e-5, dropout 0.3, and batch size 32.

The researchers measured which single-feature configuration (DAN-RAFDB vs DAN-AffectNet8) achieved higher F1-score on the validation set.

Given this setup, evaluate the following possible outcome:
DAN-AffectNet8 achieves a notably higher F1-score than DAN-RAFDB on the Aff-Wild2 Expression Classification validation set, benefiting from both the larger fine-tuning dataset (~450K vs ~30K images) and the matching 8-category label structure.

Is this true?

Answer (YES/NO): NO